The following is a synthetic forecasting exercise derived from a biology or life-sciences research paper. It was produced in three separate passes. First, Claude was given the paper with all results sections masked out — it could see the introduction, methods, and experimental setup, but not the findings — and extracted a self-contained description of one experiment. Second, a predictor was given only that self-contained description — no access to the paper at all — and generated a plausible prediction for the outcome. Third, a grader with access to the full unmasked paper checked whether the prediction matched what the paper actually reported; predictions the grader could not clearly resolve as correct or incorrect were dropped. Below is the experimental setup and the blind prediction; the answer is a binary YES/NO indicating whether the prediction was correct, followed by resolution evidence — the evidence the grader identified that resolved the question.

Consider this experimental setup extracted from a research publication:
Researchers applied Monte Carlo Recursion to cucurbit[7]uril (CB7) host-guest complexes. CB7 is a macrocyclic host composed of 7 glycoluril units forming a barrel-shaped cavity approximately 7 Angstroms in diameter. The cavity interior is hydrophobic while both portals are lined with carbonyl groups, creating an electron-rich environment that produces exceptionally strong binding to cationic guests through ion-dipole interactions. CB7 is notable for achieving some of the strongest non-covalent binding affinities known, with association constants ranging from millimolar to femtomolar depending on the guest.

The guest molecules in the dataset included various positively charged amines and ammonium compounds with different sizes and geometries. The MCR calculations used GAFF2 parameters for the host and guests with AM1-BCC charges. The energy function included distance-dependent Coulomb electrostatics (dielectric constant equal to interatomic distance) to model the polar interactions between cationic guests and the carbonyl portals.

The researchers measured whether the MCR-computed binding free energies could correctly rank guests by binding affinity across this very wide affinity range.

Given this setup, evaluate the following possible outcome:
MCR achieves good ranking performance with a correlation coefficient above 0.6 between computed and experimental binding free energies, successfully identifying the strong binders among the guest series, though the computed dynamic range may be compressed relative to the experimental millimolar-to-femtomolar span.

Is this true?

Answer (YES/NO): NO